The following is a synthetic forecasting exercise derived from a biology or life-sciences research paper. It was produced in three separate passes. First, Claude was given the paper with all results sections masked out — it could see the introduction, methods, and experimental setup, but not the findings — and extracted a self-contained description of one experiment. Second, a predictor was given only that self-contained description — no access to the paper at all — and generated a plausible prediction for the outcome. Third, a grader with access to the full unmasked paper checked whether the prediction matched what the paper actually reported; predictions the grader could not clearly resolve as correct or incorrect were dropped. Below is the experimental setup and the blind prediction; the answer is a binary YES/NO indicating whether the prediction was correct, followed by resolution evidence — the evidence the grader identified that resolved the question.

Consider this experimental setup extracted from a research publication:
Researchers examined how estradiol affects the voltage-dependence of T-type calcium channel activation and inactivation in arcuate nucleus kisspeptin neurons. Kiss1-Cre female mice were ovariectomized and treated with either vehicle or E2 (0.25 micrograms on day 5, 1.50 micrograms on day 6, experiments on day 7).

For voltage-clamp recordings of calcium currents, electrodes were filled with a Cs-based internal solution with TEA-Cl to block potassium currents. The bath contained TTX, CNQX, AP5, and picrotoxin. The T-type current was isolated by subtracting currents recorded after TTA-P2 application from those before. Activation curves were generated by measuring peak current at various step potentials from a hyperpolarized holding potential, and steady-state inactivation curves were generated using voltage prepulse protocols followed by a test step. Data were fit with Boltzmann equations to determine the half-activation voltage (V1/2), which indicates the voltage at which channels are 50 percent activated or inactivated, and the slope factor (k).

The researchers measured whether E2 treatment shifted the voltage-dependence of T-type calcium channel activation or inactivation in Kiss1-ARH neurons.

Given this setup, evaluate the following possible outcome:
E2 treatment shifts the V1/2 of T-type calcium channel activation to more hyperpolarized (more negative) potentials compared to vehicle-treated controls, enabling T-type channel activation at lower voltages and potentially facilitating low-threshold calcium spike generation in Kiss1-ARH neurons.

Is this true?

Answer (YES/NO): NO